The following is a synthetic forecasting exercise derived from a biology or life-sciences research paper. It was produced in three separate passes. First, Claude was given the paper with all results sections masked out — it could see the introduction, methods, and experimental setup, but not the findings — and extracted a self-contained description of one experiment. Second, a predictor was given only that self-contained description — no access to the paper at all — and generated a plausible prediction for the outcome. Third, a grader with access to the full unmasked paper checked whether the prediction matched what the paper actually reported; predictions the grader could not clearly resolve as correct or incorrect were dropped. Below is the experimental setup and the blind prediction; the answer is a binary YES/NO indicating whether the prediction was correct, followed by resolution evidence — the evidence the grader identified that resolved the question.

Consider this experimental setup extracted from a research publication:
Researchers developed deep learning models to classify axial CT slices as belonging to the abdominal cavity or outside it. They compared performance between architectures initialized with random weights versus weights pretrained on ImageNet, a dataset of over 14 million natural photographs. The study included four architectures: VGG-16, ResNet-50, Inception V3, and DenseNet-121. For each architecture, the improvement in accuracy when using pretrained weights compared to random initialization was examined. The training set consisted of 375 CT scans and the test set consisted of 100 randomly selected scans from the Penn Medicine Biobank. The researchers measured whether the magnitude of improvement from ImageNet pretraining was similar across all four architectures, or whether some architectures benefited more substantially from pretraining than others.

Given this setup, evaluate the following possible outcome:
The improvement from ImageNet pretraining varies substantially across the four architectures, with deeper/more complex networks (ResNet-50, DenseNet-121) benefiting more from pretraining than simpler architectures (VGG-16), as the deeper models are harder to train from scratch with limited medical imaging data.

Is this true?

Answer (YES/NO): NO